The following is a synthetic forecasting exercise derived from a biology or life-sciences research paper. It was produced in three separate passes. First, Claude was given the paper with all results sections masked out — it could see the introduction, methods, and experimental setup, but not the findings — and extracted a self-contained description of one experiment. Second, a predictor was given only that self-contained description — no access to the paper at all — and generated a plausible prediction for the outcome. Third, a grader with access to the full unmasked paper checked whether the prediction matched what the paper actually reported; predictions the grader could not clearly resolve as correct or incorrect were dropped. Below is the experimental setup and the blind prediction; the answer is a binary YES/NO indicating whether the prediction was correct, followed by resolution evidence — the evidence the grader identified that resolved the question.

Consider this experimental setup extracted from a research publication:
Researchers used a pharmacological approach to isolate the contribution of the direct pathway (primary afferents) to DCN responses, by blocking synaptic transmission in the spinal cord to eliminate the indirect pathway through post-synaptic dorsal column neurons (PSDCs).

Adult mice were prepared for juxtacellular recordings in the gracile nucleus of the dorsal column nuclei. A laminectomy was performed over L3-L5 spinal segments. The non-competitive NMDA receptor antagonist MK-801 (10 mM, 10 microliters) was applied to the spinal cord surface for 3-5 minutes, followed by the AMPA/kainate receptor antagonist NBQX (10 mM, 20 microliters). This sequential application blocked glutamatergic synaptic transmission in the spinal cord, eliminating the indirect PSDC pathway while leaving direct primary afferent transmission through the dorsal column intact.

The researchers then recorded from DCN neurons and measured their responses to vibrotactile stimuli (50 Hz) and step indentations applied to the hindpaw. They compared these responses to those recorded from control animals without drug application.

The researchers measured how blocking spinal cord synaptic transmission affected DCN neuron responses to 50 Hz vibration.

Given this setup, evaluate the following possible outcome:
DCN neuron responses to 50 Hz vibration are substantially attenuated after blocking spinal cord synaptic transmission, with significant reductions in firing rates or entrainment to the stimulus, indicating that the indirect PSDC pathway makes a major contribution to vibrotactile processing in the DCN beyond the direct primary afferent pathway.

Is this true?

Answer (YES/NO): NO